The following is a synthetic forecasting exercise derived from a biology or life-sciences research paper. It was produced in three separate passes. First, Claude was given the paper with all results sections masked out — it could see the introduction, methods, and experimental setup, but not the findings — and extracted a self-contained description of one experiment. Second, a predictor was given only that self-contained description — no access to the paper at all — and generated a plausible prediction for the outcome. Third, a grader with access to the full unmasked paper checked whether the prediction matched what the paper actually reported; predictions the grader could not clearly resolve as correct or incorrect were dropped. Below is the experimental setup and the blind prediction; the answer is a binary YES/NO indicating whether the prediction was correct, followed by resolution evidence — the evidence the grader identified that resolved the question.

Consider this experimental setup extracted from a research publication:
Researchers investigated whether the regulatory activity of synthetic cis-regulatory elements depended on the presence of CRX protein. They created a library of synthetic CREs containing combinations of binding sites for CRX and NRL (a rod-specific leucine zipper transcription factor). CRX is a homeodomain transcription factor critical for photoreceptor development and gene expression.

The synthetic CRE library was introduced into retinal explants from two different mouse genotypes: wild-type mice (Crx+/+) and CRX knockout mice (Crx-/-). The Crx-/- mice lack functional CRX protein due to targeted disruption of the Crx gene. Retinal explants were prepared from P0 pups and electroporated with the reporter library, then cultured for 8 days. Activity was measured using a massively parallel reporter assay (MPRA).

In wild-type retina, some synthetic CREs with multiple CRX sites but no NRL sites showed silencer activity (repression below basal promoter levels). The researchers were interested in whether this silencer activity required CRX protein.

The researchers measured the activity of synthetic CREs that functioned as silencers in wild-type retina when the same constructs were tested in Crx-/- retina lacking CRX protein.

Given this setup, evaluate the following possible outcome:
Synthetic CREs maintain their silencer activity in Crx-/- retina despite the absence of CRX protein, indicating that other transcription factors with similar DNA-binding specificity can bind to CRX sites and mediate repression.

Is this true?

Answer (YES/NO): NO